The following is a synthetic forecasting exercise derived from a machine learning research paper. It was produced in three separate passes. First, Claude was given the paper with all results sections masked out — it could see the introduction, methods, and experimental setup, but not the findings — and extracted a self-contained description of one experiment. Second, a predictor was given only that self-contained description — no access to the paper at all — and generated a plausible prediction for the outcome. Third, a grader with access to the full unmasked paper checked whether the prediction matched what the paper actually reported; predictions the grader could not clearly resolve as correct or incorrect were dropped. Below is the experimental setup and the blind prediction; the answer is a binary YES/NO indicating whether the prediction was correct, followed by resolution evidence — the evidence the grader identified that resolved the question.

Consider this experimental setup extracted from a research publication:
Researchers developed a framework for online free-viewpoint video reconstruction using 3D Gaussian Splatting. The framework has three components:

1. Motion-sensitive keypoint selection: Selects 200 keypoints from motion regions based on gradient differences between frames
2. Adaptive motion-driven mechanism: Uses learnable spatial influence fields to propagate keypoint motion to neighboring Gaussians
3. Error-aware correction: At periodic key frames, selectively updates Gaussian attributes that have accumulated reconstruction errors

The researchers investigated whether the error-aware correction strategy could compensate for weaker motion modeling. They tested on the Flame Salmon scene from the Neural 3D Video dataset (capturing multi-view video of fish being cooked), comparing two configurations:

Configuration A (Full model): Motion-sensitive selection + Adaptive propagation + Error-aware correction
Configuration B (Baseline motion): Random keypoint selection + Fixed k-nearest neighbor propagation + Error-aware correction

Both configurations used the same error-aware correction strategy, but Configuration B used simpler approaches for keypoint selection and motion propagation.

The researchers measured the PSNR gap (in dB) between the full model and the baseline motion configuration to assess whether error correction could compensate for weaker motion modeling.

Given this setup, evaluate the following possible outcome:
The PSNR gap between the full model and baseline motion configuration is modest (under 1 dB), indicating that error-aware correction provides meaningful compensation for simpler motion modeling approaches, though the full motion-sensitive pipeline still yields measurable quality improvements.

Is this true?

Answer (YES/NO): NO